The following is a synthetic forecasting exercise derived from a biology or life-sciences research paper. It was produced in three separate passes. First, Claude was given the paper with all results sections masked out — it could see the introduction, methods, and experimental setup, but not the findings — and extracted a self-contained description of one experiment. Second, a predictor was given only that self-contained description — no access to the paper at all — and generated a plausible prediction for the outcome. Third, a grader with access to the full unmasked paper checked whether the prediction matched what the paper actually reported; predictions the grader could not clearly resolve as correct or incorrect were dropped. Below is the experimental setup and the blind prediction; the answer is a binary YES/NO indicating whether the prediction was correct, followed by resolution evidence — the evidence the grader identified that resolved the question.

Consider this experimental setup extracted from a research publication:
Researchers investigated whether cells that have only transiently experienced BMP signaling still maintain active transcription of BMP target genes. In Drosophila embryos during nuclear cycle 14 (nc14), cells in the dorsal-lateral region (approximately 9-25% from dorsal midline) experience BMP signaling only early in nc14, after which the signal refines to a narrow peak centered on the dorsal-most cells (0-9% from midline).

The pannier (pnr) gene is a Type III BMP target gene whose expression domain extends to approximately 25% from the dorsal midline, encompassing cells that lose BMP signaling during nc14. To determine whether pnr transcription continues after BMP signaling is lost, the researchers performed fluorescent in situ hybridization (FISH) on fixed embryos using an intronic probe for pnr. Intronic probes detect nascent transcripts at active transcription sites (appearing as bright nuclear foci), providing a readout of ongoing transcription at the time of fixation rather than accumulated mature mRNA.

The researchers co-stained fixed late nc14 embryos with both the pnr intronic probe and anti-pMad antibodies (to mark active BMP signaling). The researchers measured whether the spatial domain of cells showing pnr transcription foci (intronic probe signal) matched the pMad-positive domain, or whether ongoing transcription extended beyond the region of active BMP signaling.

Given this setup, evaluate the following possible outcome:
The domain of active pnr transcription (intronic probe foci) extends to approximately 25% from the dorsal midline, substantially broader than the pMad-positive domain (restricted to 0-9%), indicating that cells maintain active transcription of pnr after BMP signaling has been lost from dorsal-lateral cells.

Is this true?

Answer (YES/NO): YES